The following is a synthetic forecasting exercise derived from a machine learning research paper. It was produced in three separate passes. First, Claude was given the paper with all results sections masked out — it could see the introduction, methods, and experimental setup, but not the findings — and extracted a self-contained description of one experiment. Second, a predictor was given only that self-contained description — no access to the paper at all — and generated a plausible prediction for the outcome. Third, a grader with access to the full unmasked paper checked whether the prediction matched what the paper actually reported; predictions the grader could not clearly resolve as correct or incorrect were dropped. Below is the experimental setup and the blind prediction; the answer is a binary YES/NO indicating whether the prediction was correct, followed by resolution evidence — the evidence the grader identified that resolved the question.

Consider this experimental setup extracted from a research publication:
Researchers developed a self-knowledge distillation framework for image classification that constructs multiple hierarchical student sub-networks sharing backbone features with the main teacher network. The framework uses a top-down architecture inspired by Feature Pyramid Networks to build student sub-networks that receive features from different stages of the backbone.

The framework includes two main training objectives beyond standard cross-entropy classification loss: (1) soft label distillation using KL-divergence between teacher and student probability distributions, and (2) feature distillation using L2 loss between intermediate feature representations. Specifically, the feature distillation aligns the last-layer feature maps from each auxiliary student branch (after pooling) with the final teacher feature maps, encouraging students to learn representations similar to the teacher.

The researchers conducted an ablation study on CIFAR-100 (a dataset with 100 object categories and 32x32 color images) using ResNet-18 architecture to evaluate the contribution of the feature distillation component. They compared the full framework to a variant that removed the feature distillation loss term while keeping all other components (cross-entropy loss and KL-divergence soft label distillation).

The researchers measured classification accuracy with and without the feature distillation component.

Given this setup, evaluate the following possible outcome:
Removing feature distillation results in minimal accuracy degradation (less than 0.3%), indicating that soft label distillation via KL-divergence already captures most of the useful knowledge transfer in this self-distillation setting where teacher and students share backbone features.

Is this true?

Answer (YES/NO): NO